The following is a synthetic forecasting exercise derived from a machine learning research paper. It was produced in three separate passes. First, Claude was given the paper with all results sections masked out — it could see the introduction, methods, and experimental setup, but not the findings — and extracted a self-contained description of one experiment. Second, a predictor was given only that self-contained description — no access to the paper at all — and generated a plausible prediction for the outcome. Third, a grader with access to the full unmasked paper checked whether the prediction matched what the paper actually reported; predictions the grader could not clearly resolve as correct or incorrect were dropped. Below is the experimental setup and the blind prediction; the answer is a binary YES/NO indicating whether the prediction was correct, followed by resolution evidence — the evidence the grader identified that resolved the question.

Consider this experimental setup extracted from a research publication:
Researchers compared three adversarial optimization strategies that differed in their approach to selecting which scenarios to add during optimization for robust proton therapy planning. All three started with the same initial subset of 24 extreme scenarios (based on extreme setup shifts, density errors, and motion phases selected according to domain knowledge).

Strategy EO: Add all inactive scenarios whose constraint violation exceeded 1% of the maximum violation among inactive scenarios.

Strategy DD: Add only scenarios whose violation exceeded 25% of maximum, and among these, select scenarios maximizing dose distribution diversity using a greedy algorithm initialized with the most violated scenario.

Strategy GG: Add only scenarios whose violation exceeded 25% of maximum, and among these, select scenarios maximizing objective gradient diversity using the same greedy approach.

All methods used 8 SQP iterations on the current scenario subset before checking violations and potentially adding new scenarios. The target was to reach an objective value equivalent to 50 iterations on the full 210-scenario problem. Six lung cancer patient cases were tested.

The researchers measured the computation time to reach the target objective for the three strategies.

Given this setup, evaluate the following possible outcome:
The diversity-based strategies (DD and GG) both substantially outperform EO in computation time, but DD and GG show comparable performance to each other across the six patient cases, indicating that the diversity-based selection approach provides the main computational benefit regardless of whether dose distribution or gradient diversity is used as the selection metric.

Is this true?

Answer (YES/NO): NO